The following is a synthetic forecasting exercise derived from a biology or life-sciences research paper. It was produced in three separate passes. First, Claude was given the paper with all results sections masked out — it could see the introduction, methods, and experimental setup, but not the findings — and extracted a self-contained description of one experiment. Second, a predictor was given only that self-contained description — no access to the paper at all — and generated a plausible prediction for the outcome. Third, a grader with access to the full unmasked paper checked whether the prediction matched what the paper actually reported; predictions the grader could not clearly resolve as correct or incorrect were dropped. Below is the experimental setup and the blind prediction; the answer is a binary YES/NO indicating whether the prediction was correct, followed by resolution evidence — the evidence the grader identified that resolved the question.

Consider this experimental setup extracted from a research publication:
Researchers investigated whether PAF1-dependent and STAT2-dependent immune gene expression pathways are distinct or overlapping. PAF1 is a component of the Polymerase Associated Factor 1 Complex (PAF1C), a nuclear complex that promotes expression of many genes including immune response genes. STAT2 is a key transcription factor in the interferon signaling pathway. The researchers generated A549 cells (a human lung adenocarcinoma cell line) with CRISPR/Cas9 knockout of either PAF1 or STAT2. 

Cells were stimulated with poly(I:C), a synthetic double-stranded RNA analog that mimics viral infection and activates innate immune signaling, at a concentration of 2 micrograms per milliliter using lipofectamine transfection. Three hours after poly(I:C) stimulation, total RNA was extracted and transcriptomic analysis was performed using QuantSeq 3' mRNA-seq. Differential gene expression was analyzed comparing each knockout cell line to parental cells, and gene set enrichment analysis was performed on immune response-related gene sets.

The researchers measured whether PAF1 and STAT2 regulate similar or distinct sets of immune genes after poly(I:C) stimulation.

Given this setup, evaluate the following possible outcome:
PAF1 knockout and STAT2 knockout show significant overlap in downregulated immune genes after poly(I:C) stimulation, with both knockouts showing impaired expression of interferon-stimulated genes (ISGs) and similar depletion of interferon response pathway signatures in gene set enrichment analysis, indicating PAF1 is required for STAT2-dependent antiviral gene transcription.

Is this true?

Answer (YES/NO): NO